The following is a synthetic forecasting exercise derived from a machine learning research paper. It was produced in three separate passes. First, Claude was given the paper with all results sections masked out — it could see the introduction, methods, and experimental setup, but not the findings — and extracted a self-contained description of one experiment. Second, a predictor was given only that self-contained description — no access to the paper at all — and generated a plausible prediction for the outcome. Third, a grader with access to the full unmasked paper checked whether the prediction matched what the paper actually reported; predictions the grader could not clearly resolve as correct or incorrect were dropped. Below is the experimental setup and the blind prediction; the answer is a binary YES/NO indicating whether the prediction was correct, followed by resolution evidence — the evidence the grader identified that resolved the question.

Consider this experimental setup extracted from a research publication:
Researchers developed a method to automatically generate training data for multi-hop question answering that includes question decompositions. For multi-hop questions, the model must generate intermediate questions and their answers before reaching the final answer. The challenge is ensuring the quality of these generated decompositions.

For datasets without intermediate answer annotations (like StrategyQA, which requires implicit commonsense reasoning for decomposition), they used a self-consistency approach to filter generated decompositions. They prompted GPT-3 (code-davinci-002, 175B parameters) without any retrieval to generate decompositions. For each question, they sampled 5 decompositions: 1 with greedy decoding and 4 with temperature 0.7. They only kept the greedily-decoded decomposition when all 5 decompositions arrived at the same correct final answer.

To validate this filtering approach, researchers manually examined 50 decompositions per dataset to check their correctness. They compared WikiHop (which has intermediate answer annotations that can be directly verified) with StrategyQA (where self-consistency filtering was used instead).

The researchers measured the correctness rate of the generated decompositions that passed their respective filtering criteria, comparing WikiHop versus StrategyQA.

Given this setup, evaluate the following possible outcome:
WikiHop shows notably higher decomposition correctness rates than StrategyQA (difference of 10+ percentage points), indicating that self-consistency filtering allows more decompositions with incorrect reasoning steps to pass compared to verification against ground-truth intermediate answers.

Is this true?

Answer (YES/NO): NO